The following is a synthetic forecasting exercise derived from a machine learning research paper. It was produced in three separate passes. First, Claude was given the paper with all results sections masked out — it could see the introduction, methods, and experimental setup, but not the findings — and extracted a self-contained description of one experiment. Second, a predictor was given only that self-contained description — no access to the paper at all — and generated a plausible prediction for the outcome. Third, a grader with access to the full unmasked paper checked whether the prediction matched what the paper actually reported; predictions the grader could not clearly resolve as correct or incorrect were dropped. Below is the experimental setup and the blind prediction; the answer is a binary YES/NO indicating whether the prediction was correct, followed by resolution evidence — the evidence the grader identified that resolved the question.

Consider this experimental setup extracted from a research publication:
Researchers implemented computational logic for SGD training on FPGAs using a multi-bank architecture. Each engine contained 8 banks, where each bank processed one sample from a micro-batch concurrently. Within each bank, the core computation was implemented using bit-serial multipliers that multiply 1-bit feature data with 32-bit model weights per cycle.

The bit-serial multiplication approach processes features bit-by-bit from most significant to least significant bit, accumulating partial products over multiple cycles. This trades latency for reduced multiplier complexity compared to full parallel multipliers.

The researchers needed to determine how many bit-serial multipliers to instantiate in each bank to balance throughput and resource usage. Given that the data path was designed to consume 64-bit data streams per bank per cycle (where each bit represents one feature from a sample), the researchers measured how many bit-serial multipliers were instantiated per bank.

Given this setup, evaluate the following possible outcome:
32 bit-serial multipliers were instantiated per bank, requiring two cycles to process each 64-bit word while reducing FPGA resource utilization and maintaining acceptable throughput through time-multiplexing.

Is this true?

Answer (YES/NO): NO